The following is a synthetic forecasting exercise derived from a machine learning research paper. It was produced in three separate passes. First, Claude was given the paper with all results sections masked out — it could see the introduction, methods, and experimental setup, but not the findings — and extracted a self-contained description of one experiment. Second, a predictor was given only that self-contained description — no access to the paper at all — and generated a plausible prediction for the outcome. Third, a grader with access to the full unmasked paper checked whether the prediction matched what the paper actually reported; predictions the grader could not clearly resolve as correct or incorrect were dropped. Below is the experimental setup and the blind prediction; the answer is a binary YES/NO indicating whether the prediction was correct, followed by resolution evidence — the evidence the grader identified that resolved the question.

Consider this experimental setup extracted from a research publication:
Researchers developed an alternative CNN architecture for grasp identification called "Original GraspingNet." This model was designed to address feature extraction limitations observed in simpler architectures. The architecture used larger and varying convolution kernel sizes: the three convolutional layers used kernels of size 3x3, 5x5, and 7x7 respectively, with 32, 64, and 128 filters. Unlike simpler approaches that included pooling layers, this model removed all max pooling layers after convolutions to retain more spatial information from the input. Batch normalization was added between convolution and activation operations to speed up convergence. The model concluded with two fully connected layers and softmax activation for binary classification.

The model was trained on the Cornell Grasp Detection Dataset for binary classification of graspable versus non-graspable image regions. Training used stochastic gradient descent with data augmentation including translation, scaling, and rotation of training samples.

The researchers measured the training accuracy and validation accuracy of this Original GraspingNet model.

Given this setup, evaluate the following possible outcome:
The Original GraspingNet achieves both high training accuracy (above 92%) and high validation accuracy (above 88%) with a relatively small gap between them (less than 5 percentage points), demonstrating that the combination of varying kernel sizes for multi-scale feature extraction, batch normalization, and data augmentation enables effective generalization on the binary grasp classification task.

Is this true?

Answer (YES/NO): NO